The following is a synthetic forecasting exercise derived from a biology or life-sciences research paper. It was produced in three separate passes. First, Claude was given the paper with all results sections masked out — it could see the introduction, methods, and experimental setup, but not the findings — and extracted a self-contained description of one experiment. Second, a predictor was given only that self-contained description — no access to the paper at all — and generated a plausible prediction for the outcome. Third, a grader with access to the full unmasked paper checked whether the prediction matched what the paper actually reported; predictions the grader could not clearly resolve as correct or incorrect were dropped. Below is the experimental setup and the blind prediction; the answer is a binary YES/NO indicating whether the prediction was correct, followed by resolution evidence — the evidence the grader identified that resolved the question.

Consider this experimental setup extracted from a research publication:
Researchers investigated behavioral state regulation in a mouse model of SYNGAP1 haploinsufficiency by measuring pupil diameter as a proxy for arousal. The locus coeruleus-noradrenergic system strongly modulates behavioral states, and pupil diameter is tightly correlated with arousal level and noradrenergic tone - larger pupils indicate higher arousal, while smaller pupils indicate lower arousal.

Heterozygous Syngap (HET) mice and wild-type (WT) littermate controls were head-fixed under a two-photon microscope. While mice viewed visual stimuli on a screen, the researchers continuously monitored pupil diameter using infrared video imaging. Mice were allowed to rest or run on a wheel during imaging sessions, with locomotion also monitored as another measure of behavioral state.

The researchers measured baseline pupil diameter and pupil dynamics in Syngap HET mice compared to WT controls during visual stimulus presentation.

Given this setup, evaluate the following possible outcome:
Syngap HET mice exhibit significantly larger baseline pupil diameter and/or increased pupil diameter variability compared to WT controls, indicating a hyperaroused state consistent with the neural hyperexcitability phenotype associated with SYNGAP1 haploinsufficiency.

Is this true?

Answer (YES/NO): NO